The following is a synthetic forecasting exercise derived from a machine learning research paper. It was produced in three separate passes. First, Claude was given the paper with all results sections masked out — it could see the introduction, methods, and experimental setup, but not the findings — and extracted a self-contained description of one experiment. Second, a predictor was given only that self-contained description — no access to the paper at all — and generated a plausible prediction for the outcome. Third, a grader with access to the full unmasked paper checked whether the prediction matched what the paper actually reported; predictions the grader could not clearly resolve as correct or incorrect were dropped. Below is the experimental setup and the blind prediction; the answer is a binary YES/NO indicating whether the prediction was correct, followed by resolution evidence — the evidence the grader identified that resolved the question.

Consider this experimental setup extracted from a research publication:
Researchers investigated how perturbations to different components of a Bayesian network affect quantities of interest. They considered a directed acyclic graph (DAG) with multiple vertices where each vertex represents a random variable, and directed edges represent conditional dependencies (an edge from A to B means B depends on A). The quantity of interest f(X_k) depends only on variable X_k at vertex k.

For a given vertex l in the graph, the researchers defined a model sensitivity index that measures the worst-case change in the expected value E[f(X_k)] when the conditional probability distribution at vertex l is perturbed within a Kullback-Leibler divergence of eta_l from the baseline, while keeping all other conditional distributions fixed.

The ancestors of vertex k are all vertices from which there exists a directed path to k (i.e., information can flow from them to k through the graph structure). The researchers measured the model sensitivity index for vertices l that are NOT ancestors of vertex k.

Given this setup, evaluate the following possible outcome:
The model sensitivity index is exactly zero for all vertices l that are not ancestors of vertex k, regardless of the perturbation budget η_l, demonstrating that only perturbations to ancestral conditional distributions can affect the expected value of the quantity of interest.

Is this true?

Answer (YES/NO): YES